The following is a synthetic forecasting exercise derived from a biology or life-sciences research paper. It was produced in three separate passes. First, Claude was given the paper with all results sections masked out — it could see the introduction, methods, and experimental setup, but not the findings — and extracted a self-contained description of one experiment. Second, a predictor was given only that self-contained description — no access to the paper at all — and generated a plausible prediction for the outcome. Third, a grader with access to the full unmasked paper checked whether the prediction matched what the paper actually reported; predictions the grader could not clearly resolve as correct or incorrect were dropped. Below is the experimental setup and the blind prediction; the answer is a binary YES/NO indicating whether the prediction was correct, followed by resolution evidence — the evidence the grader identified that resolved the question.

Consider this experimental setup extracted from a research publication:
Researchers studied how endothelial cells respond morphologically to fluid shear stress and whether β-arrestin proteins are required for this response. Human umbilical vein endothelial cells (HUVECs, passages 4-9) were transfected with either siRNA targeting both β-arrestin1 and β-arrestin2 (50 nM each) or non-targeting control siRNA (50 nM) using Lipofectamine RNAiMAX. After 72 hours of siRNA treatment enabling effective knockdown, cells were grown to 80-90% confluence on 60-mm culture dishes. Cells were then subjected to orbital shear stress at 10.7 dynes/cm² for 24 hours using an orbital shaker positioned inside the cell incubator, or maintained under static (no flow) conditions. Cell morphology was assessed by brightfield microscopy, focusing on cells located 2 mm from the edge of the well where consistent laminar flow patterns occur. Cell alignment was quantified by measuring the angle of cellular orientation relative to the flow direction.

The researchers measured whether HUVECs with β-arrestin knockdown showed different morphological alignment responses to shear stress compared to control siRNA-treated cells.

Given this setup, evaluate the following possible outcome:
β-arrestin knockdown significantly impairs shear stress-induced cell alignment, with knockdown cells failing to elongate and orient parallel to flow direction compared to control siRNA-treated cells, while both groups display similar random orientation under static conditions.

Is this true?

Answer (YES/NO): YES